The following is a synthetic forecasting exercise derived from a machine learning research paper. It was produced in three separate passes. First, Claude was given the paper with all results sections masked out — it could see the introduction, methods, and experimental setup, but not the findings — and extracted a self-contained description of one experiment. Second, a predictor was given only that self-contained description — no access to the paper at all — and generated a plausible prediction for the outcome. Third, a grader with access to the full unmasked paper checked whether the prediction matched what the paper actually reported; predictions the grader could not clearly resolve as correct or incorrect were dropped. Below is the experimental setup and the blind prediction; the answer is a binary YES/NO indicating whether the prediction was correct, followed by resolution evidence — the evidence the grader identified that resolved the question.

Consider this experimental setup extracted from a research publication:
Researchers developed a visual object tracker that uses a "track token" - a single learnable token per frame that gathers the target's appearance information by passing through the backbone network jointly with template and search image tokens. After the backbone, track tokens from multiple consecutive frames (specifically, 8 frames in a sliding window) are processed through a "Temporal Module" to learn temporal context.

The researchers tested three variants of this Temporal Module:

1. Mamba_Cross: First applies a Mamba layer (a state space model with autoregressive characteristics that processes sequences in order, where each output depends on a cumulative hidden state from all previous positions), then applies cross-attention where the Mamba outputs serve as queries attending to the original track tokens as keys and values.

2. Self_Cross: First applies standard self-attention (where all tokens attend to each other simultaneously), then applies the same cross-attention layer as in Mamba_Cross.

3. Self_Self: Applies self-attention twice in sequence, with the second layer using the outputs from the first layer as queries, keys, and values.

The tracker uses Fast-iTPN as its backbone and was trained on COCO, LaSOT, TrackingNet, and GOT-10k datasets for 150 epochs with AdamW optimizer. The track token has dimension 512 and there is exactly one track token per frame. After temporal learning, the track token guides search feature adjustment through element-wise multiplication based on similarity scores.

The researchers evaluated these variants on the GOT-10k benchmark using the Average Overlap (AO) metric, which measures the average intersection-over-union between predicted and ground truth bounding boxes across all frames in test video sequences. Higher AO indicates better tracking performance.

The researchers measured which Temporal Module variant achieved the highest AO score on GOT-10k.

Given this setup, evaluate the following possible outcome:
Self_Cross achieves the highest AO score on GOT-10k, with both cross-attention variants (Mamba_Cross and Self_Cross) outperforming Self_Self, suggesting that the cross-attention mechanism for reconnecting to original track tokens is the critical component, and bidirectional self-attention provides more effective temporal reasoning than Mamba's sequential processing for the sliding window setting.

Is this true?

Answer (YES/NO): NO